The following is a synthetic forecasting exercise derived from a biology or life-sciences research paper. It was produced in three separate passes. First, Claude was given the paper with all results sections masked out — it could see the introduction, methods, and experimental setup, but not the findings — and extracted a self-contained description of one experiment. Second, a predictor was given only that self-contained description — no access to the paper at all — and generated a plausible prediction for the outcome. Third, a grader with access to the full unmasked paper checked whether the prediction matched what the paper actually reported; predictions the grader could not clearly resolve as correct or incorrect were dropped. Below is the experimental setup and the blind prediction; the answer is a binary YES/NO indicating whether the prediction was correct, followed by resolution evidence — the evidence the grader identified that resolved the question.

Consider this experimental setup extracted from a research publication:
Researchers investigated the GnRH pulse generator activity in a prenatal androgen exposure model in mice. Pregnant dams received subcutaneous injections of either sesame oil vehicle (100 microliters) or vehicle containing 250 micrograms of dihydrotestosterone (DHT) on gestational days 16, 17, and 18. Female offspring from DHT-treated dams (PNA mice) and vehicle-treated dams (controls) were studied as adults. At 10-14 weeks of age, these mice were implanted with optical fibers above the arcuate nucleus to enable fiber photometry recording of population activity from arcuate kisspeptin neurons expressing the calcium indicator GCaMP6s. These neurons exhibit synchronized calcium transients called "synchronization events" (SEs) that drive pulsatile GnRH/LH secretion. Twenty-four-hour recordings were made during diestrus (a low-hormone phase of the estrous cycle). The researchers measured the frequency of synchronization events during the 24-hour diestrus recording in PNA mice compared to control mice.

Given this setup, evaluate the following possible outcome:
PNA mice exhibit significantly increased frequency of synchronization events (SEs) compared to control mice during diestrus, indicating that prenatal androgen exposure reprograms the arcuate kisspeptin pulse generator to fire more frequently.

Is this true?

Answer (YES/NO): NO